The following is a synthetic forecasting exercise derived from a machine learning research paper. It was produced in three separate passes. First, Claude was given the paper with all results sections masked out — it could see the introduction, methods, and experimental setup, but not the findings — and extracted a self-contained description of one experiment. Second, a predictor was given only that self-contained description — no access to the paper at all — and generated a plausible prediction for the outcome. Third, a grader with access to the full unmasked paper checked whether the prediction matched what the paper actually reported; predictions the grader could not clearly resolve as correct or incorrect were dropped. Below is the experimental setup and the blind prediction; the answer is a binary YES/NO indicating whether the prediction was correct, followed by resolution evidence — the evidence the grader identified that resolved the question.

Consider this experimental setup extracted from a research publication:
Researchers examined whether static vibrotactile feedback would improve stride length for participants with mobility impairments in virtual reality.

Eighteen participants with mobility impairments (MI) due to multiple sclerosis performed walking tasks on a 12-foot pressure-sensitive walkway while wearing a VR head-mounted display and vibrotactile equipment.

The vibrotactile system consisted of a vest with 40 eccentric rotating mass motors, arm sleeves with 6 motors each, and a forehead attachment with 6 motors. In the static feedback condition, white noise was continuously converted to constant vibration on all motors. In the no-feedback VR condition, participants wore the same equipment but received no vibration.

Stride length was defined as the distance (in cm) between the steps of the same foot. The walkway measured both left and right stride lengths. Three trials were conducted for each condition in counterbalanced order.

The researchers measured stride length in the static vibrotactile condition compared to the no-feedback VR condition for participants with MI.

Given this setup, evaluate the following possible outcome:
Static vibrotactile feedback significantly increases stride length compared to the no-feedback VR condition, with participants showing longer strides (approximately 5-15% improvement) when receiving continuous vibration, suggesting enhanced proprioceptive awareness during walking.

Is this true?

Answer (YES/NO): NO